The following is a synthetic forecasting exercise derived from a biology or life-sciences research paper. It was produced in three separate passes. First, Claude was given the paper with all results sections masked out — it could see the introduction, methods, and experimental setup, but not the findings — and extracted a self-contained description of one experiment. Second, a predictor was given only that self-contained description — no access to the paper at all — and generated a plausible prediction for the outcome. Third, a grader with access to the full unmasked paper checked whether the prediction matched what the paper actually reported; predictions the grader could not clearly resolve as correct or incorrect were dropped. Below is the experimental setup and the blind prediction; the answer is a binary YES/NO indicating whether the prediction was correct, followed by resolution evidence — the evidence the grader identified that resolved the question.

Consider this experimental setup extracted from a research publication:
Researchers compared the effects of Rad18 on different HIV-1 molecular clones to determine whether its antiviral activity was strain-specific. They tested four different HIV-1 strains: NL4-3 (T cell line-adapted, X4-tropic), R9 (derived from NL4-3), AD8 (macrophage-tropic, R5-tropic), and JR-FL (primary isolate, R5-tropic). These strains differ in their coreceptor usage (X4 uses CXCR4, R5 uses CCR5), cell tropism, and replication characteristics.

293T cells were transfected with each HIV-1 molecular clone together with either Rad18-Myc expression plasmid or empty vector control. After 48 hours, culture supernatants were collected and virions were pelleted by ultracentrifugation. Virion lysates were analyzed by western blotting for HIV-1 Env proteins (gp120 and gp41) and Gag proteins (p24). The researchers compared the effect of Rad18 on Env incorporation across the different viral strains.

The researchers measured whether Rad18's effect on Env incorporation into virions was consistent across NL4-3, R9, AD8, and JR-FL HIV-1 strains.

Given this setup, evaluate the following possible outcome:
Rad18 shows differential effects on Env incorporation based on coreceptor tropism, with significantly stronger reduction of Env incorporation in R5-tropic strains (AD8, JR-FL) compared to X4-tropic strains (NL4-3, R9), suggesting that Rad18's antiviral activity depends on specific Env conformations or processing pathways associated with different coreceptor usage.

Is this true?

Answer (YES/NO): NO